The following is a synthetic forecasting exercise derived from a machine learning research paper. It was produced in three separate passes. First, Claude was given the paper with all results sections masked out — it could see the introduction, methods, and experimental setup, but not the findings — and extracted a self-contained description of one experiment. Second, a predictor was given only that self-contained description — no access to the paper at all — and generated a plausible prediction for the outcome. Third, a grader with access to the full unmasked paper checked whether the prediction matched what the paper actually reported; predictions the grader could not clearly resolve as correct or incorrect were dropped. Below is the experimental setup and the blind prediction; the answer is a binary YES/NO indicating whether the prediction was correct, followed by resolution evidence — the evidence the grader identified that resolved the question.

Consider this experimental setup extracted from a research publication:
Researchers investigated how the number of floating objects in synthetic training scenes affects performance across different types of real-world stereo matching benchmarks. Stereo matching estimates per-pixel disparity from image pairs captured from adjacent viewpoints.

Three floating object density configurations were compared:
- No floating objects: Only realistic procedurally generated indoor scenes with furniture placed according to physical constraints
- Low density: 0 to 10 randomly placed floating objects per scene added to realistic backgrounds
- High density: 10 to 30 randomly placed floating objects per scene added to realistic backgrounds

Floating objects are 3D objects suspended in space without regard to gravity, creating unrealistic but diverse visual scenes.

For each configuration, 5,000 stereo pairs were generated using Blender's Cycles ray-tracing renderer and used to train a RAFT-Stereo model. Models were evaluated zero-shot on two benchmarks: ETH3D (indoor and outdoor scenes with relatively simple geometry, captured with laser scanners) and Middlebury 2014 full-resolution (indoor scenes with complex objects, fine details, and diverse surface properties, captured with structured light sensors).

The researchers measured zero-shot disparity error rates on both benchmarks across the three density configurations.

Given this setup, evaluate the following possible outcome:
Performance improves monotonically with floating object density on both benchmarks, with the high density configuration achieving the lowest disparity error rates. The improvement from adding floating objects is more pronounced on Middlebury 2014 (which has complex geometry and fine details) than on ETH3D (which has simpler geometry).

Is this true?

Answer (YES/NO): NO